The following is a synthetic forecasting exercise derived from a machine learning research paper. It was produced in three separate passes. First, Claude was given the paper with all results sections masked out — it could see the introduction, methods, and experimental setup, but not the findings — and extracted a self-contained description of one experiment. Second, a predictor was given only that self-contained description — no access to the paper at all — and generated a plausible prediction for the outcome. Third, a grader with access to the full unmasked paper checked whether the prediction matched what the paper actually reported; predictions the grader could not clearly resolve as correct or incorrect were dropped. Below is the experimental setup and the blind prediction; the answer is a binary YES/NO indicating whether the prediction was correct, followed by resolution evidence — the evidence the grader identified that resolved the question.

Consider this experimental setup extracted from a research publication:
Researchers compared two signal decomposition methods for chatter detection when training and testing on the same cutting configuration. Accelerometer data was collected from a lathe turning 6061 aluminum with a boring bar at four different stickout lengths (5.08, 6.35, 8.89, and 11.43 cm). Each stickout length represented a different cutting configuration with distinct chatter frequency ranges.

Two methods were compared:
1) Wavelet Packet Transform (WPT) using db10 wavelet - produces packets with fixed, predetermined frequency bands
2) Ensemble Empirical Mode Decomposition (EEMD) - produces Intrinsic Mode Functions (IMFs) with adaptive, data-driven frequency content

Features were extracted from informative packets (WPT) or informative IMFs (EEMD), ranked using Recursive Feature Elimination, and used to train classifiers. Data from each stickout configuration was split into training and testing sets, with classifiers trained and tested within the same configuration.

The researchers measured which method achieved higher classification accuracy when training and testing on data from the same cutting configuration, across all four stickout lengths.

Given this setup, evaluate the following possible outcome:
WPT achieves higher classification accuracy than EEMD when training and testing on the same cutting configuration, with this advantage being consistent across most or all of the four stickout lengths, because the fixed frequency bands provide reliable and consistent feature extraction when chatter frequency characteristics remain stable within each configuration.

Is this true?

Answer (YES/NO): YES